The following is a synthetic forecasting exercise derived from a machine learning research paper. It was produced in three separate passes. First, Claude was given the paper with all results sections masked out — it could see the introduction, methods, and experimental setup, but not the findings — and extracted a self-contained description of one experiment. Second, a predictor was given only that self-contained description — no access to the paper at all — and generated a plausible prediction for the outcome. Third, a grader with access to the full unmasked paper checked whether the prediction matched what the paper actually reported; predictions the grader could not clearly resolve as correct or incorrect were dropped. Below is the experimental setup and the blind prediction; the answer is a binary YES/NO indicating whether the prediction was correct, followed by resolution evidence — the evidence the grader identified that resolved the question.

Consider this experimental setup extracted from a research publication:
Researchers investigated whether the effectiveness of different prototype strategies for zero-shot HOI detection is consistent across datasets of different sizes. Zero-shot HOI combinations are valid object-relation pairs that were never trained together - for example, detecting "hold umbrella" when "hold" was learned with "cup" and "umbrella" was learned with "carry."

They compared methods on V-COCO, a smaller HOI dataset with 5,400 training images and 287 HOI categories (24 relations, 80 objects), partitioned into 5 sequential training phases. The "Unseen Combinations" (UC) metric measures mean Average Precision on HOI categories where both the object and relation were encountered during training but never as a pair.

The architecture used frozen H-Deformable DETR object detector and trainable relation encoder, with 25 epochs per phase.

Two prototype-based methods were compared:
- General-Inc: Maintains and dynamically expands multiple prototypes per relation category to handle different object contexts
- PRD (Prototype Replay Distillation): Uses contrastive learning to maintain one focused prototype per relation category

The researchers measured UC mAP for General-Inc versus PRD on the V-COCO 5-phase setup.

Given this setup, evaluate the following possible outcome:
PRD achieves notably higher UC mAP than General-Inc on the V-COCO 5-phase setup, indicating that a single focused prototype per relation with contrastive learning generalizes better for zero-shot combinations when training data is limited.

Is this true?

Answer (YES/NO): NO